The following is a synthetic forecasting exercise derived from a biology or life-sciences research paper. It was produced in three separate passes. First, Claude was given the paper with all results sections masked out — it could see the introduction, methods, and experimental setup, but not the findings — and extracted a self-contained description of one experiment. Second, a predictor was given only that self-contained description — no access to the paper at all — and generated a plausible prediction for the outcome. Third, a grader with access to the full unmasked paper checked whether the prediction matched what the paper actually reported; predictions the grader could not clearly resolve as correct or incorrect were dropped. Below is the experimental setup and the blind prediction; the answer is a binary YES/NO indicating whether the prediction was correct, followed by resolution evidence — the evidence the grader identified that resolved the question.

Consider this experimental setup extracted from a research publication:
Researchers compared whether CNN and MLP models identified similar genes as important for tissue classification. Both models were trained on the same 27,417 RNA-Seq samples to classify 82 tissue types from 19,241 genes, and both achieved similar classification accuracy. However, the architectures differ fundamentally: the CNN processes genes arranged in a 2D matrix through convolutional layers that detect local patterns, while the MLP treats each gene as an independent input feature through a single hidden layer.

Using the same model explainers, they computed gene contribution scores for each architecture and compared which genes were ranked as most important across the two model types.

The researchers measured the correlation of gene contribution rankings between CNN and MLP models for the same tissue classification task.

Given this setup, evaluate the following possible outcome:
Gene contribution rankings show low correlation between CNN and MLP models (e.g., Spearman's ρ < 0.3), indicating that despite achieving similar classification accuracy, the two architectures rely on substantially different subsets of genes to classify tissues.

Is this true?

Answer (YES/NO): YES